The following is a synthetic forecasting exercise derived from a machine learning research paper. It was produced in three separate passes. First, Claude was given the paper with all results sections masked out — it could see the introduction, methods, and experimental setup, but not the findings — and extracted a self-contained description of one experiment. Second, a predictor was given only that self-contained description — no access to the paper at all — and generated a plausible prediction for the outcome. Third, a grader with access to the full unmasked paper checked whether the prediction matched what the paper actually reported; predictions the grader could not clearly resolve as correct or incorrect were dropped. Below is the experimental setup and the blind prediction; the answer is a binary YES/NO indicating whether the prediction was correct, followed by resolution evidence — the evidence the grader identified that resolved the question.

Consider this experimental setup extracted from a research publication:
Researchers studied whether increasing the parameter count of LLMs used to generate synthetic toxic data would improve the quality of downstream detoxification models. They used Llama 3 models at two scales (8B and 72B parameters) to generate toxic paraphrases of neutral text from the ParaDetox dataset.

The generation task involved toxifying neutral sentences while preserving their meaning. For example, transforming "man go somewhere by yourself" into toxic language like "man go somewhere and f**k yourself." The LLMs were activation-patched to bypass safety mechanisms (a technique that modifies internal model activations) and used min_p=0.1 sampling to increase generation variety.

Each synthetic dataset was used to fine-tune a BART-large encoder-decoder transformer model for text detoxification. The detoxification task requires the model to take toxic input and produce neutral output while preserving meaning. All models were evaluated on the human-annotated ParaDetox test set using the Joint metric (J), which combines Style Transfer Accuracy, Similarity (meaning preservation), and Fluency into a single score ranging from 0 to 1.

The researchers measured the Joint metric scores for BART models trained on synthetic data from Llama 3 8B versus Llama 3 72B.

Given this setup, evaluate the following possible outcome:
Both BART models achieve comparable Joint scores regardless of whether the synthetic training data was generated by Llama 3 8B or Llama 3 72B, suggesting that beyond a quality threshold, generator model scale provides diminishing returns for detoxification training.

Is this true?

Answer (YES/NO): NO